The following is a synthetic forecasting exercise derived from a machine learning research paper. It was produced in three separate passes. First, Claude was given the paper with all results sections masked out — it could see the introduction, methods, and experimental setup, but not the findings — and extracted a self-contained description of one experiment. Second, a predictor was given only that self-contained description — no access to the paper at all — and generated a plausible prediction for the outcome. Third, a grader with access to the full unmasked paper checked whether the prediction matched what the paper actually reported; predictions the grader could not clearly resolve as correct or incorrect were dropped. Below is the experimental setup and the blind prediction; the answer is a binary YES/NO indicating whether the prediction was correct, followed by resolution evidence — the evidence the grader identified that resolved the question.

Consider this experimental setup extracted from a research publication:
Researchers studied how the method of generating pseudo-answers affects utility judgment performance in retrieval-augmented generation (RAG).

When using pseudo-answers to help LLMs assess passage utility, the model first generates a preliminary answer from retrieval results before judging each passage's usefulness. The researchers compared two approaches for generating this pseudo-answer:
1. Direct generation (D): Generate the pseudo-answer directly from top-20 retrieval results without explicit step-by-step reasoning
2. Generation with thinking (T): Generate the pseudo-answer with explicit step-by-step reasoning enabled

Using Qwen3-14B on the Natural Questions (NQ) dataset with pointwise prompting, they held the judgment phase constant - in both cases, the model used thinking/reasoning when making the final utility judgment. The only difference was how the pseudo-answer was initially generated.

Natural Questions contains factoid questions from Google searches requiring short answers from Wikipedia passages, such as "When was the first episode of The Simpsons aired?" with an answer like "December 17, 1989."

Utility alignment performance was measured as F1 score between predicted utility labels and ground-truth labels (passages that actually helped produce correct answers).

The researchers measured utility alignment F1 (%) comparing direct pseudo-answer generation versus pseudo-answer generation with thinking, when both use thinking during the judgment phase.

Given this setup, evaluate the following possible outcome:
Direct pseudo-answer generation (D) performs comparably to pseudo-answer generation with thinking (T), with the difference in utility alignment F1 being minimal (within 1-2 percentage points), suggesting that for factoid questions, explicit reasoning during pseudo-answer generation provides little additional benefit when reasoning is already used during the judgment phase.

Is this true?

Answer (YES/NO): NO